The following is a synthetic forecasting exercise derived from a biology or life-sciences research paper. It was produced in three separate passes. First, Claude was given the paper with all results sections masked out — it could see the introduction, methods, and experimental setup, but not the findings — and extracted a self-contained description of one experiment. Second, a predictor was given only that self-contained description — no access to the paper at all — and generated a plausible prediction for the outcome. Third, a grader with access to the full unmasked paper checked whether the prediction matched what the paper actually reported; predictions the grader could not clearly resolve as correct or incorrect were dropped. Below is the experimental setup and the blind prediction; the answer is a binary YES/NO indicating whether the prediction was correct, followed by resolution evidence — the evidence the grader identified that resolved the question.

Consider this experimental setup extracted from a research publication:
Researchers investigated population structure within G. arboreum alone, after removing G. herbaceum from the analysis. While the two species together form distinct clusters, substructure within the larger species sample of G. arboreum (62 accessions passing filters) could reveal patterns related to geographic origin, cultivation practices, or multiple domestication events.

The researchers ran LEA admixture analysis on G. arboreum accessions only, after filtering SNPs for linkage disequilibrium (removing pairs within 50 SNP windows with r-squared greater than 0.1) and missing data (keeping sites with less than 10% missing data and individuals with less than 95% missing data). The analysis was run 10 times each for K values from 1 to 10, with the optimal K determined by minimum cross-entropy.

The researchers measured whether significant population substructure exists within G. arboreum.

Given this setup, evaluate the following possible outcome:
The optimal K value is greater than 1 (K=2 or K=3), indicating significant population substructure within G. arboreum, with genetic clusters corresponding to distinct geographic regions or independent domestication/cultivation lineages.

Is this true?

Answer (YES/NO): YES